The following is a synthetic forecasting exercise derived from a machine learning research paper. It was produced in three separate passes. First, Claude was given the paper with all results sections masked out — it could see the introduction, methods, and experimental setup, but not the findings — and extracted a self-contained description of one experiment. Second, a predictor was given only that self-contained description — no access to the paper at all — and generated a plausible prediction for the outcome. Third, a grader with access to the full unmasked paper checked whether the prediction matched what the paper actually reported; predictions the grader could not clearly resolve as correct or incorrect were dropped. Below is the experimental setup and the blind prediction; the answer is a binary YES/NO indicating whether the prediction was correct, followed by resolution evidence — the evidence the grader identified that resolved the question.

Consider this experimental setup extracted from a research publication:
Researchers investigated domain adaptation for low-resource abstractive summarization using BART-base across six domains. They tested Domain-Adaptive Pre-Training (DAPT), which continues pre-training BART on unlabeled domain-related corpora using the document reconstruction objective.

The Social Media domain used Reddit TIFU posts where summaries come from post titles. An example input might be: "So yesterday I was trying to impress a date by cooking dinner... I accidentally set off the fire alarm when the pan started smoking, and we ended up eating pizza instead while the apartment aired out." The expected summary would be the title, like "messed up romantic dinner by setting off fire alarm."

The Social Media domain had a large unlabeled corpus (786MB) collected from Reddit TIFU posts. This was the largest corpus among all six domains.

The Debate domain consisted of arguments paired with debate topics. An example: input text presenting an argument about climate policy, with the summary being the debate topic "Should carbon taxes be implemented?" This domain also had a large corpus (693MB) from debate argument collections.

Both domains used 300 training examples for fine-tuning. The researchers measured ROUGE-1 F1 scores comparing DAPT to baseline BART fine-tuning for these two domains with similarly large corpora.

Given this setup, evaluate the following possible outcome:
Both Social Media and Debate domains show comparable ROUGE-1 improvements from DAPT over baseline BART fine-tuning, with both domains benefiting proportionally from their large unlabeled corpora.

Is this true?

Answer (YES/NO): NO